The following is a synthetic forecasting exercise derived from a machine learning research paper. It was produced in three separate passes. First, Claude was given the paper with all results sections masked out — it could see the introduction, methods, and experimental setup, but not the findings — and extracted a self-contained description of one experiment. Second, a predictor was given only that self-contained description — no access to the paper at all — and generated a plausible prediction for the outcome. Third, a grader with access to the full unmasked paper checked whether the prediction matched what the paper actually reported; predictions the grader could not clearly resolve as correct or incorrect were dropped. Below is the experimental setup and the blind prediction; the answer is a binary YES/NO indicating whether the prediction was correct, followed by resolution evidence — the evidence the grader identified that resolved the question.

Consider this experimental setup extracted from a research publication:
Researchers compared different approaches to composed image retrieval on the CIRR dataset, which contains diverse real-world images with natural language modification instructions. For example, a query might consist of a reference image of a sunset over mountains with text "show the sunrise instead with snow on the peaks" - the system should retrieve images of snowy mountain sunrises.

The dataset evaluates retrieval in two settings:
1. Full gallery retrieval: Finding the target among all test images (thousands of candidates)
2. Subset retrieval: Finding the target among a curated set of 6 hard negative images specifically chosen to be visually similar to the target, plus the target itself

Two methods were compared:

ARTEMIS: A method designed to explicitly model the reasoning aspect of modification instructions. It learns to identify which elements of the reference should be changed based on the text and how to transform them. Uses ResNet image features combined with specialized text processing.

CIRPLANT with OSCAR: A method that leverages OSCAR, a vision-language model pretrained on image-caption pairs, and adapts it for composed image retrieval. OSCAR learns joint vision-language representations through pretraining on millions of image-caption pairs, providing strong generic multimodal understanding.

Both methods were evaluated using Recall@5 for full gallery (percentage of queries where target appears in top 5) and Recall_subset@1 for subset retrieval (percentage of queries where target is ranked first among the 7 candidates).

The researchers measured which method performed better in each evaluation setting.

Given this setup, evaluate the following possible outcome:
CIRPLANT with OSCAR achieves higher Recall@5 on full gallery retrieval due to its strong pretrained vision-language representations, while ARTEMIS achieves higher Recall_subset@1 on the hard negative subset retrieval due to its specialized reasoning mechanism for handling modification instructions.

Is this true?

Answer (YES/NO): YES